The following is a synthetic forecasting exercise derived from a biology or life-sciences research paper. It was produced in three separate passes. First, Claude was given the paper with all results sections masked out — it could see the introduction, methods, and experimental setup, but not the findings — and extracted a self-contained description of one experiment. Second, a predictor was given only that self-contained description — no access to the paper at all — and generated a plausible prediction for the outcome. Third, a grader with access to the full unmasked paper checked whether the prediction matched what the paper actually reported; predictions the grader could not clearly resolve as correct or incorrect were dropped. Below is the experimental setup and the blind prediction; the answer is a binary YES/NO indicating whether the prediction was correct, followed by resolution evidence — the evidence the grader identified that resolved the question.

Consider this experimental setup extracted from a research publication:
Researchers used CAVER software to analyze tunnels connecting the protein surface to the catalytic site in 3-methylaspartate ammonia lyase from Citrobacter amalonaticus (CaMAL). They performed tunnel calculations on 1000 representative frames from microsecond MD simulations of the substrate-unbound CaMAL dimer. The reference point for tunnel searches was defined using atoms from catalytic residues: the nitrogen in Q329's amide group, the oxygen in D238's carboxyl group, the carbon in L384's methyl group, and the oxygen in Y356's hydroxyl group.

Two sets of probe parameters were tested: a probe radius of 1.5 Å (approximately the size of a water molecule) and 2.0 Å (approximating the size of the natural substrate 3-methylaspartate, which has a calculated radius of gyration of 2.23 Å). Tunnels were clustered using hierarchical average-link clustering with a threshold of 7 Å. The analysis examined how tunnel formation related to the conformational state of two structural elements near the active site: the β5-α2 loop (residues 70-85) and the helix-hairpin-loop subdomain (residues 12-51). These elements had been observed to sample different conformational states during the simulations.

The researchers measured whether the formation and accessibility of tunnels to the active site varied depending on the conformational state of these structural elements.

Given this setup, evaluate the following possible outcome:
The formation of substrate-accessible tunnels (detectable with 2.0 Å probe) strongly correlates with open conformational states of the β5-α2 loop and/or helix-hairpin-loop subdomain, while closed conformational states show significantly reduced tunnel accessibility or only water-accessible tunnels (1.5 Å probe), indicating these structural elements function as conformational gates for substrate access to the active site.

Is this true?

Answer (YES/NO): NO